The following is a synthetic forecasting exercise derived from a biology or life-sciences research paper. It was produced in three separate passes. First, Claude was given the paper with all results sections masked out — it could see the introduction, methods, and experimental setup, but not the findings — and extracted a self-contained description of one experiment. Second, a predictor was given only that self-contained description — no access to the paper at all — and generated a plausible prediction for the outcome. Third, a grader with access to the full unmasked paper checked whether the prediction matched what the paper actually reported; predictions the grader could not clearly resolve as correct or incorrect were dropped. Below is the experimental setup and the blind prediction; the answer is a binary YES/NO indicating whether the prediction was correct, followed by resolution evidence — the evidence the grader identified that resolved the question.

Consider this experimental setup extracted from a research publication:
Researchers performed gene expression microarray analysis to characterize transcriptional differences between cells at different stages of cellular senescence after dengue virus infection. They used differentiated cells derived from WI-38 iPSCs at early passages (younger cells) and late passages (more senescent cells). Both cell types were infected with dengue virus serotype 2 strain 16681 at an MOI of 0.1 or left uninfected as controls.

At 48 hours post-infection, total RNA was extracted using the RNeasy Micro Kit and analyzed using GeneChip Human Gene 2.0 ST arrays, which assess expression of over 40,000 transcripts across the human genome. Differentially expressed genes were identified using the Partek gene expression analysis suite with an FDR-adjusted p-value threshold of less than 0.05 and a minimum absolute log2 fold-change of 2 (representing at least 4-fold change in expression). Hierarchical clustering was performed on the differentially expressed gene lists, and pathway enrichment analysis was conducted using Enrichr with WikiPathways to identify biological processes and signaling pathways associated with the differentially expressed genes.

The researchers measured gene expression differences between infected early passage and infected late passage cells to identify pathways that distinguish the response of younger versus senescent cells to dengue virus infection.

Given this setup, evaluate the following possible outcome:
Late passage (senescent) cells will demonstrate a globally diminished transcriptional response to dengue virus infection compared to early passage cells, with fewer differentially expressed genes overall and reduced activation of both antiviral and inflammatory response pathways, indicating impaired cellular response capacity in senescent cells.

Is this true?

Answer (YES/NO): NO